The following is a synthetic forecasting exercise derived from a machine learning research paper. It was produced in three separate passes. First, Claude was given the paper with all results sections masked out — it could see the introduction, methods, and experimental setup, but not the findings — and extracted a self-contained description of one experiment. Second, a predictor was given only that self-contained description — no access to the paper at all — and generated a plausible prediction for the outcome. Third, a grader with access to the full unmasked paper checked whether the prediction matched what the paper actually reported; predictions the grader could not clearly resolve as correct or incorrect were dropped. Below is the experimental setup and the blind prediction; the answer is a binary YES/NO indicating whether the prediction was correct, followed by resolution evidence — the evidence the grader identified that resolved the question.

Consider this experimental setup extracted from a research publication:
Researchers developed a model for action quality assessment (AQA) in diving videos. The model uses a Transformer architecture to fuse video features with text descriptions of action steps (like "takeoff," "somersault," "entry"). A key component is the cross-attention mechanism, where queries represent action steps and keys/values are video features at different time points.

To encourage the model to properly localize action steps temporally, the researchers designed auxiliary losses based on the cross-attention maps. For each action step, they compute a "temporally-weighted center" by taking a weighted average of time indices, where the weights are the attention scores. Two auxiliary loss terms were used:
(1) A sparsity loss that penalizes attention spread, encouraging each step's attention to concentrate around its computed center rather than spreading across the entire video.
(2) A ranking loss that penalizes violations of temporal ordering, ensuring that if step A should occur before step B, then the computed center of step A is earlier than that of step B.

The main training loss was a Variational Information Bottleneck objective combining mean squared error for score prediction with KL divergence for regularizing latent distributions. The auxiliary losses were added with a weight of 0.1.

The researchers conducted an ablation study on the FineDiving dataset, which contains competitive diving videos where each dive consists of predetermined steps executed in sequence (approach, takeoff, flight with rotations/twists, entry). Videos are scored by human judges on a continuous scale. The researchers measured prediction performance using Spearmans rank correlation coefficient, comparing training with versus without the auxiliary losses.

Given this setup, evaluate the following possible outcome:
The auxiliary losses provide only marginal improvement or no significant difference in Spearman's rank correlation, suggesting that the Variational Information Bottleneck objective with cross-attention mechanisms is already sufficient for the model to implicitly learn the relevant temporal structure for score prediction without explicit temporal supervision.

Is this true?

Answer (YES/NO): YES